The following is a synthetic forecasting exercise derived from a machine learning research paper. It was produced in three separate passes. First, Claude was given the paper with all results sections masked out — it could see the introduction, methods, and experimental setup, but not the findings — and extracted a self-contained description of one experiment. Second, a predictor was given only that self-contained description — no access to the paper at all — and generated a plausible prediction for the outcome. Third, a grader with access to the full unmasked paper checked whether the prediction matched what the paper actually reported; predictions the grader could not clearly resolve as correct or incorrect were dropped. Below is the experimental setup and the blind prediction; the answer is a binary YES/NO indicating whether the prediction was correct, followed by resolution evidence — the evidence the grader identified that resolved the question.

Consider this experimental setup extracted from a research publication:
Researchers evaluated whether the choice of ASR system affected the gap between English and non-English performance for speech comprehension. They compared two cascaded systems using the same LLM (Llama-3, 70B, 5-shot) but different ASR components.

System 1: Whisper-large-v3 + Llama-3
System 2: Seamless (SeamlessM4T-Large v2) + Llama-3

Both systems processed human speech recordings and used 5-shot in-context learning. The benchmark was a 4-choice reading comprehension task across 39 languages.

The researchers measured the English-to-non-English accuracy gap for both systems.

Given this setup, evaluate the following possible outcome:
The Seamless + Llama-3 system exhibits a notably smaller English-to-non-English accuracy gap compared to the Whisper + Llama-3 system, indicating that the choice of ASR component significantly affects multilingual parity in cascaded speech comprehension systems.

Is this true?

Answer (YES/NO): YES